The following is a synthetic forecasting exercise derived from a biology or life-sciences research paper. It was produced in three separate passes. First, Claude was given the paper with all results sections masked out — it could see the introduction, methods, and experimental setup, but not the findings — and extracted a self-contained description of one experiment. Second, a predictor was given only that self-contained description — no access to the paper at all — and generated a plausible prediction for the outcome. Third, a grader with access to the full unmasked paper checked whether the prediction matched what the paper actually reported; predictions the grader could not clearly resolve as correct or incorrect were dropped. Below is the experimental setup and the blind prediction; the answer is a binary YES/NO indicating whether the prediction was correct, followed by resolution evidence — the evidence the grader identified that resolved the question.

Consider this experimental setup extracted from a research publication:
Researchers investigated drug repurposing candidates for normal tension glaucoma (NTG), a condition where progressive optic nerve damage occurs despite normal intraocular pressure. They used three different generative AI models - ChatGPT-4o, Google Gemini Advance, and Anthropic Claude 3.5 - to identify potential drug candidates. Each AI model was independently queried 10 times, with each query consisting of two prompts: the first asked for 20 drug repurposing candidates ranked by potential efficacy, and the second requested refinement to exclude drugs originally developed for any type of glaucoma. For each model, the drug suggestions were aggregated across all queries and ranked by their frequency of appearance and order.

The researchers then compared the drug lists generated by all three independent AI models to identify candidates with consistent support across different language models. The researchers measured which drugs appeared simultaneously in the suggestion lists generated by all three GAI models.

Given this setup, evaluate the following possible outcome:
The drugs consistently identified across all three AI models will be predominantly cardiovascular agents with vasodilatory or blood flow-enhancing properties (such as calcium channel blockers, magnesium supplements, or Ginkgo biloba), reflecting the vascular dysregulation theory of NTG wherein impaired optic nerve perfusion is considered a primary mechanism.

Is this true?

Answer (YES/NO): NO